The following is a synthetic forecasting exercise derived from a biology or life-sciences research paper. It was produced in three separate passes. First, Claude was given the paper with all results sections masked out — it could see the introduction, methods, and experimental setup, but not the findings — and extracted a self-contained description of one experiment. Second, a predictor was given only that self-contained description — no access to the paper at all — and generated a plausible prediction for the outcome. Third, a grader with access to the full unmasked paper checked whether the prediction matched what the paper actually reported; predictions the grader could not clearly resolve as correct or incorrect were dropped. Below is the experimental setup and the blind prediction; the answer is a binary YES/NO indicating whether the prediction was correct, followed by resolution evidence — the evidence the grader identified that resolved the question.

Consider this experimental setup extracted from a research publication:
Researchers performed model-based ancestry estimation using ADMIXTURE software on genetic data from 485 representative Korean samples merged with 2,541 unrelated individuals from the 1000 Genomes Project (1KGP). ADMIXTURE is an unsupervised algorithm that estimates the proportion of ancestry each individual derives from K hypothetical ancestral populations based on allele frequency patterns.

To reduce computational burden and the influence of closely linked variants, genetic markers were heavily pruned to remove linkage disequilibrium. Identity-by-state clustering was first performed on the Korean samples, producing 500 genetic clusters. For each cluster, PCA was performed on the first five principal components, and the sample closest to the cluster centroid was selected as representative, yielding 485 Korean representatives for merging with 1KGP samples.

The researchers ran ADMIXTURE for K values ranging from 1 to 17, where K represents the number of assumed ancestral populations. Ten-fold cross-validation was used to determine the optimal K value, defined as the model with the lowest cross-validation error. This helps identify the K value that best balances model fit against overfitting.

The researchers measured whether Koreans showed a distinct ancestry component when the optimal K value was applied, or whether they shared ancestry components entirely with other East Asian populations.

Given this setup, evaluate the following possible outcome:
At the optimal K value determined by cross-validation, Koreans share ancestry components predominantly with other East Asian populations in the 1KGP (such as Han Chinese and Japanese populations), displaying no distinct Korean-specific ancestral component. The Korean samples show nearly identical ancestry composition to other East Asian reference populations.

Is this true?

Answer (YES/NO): NO